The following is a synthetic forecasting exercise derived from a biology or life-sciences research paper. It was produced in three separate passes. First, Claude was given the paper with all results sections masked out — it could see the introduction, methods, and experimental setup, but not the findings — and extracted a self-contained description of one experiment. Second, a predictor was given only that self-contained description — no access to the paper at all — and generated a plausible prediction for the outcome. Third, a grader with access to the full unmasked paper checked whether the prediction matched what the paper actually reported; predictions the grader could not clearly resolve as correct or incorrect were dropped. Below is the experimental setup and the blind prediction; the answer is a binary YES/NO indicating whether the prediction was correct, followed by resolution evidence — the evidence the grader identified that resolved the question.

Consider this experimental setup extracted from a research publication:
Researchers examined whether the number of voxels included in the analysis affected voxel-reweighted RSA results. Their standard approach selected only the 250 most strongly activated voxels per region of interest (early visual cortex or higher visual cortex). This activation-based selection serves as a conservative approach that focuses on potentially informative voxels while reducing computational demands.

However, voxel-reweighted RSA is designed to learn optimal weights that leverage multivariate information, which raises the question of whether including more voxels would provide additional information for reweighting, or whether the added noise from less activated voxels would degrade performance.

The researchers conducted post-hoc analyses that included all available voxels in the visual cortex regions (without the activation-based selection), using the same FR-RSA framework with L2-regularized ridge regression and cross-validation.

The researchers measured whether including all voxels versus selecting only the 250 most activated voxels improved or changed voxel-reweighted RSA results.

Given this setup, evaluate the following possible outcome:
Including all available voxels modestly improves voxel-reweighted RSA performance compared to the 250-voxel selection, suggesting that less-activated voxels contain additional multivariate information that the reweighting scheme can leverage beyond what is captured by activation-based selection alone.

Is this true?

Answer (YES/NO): NO